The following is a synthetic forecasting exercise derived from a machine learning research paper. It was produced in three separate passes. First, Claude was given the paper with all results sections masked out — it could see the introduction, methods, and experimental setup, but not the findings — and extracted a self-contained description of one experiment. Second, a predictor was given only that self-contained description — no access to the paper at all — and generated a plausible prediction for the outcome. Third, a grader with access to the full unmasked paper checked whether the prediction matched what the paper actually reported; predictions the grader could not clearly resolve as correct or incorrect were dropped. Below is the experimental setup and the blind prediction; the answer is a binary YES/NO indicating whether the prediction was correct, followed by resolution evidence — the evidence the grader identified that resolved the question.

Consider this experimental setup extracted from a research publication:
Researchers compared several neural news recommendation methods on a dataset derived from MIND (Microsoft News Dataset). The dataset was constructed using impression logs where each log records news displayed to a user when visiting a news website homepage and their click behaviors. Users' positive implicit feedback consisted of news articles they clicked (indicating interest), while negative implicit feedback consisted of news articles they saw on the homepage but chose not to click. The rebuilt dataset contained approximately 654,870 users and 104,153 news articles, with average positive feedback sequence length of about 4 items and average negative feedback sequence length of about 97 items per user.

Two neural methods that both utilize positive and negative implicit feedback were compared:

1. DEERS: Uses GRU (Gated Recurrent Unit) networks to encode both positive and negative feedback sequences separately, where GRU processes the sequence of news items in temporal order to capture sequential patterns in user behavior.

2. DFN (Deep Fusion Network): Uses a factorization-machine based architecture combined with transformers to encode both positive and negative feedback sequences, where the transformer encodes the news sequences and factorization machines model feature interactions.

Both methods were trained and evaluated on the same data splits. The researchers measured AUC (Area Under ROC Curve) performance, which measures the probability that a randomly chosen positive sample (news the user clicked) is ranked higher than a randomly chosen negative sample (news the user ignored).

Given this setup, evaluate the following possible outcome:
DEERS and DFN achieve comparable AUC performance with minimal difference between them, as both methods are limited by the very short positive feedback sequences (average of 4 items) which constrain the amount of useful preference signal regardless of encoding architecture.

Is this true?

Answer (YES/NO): NO